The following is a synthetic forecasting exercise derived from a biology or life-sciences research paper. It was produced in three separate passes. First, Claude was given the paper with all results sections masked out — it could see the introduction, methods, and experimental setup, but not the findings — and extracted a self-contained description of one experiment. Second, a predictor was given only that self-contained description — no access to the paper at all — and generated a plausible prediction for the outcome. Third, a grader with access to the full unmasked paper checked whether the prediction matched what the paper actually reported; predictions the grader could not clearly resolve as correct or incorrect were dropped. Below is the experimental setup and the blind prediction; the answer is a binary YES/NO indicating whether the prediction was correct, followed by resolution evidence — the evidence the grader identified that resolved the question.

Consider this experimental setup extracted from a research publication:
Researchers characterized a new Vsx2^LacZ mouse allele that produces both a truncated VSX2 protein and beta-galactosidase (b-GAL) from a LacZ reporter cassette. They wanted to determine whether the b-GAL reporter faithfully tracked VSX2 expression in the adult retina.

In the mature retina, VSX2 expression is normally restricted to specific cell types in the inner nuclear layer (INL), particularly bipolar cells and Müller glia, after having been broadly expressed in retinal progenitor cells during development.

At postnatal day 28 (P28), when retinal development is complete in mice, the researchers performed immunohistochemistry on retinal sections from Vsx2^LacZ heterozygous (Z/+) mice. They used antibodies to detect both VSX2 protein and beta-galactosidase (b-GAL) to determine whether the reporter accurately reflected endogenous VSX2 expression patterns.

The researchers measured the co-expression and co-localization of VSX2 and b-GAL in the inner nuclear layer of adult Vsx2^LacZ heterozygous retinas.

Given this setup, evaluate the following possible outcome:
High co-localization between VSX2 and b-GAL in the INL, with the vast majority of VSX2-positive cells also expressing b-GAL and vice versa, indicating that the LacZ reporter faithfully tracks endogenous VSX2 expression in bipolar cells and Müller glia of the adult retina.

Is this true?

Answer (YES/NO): YES